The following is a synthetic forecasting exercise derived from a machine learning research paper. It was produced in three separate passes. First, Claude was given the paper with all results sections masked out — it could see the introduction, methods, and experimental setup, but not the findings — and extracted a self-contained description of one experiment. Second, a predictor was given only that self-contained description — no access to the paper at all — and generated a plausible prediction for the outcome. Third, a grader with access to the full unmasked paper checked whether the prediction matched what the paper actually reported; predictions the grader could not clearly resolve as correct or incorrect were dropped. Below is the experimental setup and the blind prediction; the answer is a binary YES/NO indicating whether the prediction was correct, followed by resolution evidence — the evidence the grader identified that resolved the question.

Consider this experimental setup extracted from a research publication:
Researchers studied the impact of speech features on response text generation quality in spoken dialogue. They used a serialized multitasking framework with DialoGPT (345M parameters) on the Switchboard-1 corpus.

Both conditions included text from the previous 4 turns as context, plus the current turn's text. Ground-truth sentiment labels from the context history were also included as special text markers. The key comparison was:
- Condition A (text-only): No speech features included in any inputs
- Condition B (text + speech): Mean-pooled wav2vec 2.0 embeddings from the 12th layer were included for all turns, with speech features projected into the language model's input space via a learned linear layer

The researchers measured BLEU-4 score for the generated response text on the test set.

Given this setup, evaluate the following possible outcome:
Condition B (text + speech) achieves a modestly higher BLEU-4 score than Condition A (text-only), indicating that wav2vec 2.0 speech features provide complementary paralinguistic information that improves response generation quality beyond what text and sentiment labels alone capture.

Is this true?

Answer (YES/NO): YES